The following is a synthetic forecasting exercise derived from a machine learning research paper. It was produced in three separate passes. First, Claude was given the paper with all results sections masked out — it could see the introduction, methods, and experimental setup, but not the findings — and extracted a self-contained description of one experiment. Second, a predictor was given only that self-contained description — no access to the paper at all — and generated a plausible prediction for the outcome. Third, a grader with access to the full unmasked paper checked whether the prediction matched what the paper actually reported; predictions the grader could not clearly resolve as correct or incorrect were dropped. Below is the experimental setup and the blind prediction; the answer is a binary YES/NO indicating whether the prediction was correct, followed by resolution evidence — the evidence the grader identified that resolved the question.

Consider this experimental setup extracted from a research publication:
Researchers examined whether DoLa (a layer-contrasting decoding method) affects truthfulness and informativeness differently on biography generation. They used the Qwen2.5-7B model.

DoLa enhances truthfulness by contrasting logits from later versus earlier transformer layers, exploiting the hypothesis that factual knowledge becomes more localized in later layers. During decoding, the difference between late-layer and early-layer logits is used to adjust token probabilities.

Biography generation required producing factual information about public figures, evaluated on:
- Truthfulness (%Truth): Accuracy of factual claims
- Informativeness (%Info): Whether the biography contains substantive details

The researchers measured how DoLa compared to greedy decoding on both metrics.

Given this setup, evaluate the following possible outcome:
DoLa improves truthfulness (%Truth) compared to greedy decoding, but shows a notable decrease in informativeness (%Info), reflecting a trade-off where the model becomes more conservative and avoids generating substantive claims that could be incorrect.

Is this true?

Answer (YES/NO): NO